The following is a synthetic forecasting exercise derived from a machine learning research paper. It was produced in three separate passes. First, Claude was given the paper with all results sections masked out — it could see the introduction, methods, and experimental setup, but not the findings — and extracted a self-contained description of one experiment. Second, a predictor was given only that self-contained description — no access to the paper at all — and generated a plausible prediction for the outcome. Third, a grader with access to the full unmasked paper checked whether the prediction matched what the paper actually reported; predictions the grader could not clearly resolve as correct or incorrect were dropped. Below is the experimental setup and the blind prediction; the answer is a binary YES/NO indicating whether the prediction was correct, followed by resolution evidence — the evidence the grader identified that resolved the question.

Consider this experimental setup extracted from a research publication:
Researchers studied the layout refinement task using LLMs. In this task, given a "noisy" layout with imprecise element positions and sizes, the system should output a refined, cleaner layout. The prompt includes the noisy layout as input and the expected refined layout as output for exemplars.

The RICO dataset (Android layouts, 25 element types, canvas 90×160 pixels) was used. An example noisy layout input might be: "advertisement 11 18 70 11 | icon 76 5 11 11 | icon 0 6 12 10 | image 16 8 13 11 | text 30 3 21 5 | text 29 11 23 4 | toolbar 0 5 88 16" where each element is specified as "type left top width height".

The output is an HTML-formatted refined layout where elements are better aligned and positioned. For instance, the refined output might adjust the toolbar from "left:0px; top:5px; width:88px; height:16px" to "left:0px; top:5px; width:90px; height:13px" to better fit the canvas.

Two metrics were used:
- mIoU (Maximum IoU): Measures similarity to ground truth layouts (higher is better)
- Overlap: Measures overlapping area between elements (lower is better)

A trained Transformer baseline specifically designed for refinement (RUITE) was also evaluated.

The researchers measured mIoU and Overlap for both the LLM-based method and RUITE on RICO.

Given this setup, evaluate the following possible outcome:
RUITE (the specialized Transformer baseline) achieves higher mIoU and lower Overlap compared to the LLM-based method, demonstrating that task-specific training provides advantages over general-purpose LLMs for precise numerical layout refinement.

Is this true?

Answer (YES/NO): NO